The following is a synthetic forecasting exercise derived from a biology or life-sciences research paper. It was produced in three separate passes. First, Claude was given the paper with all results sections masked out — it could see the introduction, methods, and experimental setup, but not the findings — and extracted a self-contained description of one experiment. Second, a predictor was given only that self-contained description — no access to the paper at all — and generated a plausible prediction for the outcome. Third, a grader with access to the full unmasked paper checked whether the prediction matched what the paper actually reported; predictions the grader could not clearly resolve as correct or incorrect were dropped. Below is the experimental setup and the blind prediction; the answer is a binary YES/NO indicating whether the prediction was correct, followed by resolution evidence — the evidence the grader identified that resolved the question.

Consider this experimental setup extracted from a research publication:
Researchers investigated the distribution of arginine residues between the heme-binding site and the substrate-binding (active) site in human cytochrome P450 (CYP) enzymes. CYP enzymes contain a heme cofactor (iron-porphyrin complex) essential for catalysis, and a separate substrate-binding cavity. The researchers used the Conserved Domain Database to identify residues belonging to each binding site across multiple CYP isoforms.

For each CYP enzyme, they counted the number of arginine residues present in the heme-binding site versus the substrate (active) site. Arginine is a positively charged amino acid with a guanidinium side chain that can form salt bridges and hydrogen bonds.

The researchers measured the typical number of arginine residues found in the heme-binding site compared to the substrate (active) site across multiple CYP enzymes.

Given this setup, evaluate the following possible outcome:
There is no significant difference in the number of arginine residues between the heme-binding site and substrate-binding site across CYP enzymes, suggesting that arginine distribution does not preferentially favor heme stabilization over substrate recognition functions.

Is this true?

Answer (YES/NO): NO